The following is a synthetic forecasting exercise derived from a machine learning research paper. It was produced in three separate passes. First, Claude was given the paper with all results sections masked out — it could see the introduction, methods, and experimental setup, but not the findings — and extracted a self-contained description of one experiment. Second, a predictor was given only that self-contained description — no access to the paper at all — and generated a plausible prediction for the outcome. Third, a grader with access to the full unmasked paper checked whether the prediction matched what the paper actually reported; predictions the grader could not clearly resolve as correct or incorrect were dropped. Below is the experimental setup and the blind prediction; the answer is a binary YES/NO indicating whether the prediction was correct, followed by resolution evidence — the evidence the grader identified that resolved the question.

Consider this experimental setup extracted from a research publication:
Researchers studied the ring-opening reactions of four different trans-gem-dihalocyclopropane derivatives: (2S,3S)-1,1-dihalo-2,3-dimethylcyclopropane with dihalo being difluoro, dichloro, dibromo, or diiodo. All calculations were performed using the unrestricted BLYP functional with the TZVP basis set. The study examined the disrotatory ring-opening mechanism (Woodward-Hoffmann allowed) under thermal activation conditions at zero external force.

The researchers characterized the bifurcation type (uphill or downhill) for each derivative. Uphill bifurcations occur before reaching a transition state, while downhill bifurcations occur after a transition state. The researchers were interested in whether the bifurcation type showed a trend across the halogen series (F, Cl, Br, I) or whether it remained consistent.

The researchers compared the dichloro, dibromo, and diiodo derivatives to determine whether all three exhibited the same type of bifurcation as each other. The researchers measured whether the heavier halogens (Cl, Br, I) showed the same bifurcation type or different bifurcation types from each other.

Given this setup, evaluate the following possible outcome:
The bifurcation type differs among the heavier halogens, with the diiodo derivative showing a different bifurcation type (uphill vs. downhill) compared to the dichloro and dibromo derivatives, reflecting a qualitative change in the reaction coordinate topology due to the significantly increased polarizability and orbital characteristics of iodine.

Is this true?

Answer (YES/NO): NO